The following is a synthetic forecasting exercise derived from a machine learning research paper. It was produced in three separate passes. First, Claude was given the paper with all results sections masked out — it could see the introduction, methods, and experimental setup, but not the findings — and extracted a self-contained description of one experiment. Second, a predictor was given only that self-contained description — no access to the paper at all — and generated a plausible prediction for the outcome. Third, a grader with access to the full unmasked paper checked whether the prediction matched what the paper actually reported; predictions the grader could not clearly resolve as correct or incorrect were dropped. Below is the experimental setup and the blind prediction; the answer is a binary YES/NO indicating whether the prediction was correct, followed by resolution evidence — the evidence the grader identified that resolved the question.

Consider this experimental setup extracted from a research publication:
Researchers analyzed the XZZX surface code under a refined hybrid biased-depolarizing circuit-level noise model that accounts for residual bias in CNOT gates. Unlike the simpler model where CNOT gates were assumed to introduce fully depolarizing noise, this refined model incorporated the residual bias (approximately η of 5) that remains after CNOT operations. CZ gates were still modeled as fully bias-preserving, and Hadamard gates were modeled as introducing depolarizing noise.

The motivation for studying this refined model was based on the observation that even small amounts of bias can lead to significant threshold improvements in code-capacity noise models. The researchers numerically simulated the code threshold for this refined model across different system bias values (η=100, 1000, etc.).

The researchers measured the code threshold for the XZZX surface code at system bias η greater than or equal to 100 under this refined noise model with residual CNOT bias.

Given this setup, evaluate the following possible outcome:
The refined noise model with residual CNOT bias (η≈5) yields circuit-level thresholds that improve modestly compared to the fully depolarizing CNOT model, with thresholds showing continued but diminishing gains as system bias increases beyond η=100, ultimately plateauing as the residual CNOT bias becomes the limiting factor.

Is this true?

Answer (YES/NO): NO